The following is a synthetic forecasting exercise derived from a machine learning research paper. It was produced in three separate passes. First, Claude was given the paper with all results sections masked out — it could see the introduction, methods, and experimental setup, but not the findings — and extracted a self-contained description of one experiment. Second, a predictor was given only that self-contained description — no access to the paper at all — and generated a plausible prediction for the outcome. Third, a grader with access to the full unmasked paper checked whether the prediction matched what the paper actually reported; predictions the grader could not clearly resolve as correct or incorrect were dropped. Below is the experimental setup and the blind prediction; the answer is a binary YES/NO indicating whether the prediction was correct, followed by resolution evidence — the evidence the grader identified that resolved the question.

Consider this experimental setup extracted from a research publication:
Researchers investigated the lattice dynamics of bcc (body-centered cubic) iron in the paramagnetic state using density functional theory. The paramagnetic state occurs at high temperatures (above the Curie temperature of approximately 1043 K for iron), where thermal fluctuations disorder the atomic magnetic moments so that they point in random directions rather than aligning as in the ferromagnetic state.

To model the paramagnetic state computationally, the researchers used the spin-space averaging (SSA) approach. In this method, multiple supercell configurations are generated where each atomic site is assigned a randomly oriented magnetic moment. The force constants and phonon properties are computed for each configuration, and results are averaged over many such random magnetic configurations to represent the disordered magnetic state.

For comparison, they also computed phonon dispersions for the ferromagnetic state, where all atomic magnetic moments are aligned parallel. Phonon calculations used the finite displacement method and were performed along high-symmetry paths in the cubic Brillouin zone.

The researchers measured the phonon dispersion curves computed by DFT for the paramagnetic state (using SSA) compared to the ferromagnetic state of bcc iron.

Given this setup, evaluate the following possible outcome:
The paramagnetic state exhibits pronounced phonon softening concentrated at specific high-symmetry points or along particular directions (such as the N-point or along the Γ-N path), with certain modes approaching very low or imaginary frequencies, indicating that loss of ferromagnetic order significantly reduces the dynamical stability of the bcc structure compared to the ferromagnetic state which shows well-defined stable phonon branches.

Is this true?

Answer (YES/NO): NO